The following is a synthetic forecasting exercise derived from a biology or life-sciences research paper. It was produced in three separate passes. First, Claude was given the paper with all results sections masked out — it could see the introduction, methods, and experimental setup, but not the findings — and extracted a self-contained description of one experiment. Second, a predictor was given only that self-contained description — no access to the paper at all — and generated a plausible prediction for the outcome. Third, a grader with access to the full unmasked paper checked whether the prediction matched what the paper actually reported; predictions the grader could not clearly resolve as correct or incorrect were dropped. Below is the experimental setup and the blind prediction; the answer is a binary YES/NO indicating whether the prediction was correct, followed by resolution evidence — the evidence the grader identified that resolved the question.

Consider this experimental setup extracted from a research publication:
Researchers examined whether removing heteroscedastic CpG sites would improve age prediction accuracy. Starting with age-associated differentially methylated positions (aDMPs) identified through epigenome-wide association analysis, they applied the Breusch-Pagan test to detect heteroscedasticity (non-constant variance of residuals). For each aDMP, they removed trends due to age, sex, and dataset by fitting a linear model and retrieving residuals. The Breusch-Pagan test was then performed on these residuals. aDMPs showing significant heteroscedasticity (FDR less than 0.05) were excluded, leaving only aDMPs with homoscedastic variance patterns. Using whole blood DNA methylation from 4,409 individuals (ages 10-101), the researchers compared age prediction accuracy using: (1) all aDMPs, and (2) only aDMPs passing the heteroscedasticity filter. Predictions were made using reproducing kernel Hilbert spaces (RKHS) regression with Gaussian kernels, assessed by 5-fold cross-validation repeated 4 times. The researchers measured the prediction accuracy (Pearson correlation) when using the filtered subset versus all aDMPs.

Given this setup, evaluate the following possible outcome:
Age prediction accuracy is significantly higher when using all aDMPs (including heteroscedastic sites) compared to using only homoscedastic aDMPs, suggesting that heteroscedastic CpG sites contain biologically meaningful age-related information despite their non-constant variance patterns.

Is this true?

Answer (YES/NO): YES